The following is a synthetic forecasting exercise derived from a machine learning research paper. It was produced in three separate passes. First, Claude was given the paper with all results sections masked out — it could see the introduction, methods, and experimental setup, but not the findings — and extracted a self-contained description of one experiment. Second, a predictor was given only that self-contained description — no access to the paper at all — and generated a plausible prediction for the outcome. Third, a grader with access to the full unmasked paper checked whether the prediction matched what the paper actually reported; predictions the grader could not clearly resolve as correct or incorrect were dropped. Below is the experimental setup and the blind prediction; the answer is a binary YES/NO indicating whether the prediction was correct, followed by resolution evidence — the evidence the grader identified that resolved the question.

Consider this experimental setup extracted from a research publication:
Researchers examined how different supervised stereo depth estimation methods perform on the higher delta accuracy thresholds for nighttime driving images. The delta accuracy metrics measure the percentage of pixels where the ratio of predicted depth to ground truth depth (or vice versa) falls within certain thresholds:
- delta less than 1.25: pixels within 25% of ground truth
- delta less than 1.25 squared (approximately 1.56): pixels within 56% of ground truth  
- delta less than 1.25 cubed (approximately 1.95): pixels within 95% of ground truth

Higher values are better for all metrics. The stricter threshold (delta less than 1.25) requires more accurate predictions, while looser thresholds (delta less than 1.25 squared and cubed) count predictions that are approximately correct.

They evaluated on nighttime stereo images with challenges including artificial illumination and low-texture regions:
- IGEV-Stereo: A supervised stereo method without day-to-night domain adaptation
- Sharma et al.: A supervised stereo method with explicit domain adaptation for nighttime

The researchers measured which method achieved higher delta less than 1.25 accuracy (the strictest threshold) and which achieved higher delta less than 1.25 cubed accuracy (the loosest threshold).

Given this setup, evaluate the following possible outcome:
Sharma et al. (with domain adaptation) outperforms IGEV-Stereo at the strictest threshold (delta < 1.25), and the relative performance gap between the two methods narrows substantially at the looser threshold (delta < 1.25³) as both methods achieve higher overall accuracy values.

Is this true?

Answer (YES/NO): NO